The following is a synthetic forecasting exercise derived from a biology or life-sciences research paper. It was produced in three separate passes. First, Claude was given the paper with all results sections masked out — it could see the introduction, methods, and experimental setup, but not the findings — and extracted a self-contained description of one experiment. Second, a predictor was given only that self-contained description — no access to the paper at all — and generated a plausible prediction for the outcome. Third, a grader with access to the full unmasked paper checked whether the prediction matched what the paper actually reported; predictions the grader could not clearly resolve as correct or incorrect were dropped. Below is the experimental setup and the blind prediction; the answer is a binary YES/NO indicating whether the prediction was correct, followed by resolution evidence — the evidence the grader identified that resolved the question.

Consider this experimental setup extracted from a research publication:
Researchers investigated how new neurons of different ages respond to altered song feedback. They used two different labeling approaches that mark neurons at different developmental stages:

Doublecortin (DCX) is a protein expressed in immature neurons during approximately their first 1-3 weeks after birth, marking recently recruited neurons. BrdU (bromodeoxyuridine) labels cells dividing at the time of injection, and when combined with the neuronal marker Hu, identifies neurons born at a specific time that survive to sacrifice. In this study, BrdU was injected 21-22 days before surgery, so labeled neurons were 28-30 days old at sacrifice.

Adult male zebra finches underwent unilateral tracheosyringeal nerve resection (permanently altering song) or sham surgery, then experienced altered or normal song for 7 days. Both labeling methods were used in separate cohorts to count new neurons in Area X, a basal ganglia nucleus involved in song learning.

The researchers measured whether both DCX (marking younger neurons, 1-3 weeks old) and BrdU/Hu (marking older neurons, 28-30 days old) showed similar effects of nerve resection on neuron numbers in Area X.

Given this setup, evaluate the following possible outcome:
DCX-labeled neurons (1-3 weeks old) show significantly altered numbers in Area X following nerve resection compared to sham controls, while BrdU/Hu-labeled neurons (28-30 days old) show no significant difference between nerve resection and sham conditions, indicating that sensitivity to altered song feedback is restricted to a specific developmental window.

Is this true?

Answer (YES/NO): NO